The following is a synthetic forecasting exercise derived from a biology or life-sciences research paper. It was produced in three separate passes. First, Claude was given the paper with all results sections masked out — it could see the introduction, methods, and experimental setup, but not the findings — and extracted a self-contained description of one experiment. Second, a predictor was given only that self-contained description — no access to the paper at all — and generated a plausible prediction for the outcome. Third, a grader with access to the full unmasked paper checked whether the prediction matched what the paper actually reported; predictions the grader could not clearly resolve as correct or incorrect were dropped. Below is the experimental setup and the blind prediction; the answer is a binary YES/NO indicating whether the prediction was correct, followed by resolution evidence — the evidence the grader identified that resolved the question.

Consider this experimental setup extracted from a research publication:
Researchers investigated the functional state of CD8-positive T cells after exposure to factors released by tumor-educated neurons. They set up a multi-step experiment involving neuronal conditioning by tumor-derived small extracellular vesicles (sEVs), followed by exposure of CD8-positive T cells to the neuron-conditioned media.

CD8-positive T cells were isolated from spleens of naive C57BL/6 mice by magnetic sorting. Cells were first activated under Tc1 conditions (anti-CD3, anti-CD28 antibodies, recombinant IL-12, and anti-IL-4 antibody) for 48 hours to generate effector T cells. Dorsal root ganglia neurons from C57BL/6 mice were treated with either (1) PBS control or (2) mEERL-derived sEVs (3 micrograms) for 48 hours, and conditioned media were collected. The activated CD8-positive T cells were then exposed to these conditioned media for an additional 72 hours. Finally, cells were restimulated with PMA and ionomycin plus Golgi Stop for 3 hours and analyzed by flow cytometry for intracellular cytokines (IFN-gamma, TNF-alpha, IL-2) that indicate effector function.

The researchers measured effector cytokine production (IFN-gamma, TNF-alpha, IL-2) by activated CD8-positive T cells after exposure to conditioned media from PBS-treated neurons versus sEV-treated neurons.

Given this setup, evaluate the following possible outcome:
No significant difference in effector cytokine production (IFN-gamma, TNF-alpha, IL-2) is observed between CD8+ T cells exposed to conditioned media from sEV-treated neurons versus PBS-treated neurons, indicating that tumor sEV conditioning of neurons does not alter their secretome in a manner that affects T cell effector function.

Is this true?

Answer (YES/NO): NO